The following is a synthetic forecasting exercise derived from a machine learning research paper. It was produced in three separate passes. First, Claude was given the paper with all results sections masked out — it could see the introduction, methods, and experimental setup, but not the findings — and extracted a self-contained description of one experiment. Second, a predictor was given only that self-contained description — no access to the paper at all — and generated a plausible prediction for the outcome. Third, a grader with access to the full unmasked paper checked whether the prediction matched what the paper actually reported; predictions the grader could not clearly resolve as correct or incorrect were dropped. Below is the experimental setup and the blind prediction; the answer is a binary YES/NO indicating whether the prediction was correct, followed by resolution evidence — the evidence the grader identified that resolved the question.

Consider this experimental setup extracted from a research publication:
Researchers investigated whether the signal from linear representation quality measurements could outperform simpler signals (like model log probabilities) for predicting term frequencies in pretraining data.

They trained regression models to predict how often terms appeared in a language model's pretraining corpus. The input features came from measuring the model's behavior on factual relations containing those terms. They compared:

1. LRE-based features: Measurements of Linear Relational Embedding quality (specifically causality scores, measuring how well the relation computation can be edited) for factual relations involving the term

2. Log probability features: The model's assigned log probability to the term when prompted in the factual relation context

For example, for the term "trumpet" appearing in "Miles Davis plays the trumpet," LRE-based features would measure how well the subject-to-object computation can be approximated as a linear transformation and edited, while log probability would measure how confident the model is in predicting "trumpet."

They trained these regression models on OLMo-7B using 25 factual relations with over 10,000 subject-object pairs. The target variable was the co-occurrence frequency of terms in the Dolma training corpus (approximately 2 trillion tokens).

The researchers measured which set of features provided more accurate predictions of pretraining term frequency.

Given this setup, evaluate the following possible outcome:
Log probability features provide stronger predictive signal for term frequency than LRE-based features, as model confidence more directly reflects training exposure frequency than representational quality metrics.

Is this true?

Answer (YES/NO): NO